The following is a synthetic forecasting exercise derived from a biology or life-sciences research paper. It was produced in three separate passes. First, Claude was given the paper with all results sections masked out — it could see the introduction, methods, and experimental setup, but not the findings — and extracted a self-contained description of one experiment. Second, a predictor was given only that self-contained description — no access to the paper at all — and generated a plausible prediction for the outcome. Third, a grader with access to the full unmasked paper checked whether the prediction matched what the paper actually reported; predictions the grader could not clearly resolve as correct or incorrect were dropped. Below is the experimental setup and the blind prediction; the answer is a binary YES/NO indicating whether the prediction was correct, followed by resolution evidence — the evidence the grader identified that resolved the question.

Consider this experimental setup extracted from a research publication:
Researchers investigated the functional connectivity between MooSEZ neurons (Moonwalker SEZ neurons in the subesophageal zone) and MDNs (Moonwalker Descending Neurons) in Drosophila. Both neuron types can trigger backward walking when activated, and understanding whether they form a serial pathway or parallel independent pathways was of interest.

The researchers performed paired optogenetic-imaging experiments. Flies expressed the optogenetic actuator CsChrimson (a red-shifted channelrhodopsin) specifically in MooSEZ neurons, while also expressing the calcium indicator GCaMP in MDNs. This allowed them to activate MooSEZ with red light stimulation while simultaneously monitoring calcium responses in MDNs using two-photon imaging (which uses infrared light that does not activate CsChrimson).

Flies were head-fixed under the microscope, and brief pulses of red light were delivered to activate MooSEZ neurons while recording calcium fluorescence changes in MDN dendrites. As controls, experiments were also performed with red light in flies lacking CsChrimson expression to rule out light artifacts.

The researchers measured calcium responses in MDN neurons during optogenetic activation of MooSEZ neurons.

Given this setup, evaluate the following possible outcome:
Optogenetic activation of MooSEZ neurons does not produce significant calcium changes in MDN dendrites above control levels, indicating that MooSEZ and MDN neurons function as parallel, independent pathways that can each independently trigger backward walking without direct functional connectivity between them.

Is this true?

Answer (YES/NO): NO